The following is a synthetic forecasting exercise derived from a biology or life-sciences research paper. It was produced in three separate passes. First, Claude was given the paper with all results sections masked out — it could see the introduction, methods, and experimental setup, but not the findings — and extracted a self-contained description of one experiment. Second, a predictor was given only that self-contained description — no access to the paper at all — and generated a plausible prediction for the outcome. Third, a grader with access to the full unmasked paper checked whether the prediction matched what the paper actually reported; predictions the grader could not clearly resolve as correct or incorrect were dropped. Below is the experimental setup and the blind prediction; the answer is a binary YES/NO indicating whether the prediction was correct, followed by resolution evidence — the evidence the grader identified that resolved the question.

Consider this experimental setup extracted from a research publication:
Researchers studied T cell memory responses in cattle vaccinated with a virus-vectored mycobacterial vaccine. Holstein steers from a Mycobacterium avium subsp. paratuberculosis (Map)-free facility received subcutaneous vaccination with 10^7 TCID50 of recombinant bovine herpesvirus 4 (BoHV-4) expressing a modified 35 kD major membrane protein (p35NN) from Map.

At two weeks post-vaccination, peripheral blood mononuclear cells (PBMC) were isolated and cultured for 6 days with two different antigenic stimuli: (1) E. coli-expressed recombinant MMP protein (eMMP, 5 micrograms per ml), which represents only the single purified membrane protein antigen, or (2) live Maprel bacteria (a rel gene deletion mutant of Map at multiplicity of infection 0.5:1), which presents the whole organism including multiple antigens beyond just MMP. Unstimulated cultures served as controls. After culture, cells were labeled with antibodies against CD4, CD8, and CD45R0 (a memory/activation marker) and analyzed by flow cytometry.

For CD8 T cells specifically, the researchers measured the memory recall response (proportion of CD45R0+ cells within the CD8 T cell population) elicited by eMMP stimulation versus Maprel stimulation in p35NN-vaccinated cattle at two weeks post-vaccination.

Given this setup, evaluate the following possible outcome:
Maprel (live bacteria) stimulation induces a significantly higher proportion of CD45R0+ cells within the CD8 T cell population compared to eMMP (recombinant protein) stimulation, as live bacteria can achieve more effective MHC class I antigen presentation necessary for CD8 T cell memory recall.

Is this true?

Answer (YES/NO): NO